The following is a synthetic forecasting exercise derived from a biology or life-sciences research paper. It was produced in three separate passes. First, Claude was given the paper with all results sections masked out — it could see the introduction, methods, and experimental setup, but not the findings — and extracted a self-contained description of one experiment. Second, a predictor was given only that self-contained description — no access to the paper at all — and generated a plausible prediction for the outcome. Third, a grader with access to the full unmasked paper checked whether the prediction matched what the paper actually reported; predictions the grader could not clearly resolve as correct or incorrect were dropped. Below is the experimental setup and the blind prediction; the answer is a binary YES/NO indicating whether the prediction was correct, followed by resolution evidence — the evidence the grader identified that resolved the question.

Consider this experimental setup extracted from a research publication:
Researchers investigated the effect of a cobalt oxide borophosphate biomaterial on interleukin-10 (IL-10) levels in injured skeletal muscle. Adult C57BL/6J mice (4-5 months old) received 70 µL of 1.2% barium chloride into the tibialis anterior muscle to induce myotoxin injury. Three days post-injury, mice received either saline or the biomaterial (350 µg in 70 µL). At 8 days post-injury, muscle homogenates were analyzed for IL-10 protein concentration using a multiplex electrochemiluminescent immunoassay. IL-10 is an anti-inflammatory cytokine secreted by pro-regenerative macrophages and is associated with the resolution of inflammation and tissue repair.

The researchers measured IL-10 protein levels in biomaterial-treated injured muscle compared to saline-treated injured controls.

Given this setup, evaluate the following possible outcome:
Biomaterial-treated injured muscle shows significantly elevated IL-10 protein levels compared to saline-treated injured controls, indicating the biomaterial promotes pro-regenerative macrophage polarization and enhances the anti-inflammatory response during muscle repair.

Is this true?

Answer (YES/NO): YES